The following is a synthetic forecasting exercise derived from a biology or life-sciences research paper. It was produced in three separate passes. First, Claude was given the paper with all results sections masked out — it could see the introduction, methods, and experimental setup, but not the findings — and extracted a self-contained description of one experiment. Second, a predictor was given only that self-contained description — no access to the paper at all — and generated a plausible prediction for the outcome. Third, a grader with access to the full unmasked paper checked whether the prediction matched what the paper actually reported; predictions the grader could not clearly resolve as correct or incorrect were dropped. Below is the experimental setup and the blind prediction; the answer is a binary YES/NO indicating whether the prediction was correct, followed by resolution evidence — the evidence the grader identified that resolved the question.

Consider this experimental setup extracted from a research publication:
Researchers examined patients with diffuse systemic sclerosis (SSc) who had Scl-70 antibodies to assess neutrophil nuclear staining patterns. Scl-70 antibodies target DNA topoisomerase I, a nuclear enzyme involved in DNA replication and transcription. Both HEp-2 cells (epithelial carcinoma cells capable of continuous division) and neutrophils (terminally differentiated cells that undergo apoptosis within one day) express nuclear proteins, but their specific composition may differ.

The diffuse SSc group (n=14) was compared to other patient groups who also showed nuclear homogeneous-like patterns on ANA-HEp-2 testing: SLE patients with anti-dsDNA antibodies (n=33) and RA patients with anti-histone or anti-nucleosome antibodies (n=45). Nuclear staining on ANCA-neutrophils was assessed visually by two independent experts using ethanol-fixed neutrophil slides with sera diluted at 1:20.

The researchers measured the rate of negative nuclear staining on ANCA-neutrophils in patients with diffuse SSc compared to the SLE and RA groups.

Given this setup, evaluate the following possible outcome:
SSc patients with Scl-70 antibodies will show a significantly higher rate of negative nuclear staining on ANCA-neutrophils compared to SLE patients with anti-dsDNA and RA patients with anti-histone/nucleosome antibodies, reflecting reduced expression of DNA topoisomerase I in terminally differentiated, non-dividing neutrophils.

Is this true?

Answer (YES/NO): NO